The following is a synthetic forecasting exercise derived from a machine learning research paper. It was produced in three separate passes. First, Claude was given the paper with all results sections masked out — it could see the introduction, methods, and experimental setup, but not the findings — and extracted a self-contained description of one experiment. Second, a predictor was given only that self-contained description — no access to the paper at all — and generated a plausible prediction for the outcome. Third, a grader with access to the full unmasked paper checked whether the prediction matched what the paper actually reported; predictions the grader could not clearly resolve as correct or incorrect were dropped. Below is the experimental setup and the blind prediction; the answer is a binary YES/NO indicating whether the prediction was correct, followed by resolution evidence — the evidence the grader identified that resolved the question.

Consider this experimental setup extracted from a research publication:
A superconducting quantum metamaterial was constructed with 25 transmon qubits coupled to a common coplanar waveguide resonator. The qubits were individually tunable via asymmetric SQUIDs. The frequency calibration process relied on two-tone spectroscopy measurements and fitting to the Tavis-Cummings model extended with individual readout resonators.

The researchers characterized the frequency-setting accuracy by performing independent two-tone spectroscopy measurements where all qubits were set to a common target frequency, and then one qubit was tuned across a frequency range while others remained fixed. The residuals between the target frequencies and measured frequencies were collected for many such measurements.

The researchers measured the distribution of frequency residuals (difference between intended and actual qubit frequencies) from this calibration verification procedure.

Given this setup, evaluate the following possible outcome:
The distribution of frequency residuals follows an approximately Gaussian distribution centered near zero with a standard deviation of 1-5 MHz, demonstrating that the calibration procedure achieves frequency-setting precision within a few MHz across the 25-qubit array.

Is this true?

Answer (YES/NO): NO